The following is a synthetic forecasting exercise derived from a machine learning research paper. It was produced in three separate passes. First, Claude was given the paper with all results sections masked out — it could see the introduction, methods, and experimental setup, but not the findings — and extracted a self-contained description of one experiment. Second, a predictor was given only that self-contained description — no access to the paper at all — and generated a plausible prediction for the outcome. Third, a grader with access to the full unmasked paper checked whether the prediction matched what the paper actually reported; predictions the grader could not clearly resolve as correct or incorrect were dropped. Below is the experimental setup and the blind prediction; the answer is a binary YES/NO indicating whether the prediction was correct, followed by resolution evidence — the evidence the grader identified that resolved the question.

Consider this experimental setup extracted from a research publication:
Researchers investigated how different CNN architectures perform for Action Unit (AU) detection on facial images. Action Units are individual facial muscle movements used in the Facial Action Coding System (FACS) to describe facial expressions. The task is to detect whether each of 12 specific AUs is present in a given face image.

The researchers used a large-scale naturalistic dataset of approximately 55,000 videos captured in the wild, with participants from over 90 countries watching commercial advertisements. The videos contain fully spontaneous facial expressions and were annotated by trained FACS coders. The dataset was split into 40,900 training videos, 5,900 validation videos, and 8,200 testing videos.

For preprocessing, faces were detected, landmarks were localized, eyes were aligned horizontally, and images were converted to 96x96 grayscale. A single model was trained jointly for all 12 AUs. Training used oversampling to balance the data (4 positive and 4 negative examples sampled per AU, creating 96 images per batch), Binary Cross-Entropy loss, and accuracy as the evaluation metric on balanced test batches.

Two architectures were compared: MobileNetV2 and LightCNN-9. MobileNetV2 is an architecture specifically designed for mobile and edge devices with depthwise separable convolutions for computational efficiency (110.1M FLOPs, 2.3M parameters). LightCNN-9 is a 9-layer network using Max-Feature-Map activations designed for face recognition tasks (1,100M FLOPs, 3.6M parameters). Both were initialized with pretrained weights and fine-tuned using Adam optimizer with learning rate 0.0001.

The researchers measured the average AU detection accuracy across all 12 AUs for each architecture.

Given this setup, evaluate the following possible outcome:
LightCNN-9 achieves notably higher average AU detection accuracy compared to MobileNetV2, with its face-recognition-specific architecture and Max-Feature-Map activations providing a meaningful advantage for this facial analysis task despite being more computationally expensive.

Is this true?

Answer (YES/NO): YES